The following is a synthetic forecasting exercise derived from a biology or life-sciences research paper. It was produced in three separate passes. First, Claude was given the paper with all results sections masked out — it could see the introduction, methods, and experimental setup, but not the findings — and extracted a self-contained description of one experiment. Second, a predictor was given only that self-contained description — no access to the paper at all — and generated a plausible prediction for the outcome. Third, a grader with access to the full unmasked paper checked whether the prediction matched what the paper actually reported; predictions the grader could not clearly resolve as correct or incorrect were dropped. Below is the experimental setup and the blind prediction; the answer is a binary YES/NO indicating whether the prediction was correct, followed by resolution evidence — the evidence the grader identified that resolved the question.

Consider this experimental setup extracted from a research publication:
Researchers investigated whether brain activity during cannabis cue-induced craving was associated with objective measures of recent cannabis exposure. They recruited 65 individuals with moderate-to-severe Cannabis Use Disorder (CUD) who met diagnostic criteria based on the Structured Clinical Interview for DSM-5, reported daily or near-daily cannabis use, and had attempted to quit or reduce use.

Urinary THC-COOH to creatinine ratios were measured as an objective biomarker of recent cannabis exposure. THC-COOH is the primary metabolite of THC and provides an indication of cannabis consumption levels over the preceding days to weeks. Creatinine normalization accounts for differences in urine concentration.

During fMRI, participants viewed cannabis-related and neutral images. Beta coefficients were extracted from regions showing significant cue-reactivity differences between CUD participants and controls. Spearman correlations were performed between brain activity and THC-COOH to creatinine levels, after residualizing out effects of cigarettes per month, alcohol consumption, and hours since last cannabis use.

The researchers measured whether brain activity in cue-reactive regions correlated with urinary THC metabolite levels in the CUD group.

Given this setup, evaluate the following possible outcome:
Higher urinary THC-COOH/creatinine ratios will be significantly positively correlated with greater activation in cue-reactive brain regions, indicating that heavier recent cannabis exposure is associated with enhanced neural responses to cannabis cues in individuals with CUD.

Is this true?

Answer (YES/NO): NO